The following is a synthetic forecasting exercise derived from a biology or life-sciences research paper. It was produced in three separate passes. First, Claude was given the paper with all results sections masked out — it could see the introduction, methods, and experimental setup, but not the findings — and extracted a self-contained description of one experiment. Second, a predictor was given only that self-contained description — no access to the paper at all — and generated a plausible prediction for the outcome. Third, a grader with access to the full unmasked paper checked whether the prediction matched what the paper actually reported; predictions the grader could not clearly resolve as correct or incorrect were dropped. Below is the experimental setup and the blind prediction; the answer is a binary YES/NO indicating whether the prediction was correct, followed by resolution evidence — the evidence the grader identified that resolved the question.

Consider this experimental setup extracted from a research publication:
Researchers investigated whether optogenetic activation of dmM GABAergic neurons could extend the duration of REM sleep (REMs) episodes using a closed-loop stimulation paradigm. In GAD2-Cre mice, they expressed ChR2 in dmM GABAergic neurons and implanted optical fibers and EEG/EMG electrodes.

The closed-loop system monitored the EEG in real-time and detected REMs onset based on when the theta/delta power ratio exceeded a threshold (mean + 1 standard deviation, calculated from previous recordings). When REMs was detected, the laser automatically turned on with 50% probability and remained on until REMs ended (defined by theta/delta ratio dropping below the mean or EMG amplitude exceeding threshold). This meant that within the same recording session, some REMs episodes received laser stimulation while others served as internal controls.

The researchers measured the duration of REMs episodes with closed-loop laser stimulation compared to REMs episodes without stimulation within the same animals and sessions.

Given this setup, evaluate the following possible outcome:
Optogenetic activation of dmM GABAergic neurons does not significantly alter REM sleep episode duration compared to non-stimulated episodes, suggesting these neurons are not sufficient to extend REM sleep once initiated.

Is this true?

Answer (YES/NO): NO